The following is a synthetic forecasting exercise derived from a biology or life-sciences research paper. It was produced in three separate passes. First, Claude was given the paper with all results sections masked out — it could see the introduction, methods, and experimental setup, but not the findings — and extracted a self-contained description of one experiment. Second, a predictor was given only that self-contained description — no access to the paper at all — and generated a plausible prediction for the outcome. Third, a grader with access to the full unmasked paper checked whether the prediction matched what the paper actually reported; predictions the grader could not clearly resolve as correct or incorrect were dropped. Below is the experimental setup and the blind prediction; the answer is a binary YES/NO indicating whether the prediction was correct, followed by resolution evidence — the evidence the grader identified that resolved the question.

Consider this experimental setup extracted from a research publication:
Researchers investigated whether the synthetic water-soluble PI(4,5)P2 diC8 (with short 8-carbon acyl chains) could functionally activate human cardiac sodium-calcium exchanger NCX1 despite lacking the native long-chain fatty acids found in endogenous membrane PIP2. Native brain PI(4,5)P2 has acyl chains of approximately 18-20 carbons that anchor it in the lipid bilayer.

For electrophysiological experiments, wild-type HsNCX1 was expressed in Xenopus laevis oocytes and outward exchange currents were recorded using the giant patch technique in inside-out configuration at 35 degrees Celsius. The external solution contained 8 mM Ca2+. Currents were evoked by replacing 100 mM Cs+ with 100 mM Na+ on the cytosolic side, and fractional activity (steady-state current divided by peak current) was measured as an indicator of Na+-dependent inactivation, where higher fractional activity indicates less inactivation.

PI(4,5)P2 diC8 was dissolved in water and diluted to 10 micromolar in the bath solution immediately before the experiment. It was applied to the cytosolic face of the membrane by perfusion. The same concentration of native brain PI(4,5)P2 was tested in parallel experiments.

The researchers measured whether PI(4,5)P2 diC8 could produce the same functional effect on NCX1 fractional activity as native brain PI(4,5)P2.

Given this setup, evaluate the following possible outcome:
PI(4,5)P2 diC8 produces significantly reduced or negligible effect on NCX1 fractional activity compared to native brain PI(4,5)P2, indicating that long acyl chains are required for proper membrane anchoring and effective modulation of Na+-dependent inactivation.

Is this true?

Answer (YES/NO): YES